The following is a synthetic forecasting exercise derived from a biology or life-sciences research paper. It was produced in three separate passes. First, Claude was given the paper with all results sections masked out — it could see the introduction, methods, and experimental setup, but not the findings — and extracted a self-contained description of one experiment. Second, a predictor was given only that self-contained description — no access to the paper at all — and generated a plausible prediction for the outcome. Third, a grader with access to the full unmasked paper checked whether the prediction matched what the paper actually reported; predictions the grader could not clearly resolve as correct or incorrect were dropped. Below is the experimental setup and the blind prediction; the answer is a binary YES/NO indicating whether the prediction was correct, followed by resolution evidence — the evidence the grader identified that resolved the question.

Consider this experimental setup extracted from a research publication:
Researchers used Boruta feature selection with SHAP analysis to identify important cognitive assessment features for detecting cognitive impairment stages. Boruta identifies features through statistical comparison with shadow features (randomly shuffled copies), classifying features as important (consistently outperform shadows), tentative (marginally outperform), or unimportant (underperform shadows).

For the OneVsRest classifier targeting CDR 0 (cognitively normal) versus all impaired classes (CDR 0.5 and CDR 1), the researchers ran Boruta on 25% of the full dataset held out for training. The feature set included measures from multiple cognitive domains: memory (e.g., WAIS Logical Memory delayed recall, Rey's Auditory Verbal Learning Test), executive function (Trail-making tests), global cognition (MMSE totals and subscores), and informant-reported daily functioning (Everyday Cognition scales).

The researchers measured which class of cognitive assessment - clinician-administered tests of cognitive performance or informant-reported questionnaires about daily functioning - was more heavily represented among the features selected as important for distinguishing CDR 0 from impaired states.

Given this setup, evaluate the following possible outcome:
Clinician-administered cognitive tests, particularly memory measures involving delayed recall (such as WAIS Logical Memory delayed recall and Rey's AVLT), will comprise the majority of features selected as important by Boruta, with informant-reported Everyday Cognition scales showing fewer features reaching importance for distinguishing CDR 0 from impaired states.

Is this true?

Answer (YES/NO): NO